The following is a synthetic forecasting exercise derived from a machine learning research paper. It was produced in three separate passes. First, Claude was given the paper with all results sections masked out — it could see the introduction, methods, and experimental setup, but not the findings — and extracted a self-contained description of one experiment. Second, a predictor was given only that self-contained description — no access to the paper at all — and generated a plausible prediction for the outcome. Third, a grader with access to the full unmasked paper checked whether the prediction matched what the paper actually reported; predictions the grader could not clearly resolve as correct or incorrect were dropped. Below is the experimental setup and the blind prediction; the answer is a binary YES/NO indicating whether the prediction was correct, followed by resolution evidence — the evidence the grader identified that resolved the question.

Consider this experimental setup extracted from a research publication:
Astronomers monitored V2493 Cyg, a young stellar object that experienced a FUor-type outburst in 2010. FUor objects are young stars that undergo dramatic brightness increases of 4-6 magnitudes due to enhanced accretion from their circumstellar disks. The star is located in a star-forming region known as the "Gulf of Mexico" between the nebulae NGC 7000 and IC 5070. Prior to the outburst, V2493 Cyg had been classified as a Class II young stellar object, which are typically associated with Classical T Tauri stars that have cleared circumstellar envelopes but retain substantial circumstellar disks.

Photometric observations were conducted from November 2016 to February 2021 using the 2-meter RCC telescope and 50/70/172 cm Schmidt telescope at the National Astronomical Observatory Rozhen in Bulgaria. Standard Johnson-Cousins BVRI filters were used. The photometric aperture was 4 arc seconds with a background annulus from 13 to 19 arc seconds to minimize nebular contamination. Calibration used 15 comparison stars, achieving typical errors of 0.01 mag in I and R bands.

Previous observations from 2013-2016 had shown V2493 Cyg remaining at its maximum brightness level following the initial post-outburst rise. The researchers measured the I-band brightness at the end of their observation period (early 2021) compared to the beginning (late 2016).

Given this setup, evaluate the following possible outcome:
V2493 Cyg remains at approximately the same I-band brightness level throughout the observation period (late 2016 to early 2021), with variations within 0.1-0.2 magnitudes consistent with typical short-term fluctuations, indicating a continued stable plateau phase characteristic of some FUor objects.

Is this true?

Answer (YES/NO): NO